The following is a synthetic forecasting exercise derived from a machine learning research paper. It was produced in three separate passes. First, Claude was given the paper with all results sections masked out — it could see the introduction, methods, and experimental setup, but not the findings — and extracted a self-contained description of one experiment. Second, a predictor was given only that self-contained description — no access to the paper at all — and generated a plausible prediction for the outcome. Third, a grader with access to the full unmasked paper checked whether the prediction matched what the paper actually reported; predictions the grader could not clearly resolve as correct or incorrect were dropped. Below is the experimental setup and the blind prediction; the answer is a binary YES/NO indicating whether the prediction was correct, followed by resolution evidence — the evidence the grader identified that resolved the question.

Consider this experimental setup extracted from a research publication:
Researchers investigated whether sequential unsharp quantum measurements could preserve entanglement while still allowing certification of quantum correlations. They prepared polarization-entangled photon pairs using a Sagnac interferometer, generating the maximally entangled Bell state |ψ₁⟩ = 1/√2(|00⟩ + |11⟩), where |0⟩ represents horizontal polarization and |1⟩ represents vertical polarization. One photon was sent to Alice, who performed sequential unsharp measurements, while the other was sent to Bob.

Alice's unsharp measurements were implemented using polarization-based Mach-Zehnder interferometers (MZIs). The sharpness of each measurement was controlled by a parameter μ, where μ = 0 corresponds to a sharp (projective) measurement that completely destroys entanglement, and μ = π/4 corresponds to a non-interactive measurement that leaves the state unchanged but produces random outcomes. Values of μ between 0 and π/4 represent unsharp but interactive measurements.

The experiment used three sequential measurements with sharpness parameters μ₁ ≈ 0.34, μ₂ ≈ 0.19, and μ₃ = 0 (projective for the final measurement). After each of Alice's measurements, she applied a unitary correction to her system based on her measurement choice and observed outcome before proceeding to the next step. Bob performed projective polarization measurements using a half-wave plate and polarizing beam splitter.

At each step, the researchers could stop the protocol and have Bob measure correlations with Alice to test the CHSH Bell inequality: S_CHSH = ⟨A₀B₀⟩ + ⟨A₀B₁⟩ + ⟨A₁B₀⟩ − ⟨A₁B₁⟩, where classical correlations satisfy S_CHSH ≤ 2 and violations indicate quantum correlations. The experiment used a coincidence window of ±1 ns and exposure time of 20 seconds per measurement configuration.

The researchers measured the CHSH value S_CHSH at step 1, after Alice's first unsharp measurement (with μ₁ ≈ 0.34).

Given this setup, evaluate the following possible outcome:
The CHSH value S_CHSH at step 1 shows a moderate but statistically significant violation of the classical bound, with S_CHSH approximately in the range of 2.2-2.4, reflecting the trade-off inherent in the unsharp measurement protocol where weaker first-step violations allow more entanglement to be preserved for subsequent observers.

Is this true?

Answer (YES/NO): NO